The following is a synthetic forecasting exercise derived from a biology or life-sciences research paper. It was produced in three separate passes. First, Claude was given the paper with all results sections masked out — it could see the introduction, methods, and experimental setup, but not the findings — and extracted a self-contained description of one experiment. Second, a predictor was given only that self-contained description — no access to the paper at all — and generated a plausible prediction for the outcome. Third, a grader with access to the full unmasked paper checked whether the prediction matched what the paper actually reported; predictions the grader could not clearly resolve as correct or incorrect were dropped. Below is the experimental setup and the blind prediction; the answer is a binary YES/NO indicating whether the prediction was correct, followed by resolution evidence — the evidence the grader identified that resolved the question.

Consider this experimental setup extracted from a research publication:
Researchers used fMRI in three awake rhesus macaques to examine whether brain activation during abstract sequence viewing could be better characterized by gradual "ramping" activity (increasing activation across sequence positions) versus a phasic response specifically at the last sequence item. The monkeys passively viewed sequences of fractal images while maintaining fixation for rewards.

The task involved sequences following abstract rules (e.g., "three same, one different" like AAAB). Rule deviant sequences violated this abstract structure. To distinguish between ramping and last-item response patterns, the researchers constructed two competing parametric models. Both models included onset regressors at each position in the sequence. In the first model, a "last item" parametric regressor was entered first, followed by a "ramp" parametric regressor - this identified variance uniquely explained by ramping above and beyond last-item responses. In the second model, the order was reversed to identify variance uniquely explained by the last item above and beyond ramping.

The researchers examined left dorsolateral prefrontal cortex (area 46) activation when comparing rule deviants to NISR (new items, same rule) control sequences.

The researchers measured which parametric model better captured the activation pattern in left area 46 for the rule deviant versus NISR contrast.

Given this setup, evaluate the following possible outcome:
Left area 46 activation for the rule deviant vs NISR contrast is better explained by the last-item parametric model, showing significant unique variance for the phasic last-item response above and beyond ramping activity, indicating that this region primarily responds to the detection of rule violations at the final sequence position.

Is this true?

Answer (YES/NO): NO